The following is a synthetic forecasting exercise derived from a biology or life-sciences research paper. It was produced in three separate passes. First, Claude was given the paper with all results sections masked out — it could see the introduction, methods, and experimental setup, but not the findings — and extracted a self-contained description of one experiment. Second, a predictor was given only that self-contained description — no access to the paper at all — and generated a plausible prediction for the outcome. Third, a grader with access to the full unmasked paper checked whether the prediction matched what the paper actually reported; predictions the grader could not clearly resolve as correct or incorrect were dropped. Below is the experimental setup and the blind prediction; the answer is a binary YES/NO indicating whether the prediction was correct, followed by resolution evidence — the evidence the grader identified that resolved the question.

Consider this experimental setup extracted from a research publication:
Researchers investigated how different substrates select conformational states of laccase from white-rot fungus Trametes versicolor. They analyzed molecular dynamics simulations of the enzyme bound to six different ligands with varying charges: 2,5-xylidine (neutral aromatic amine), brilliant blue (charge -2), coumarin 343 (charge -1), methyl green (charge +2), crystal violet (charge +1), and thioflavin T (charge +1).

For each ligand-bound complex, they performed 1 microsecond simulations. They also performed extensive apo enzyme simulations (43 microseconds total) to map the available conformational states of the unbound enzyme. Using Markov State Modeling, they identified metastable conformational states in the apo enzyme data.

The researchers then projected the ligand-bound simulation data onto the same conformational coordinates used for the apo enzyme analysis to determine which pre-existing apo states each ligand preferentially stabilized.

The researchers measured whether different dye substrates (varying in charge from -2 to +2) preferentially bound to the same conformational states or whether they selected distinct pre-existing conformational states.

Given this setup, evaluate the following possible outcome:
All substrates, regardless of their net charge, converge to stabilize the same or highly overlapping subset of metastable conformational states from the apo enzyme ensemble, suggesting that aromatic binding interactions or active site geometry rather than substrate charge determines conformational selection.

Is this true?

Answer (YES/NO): NO